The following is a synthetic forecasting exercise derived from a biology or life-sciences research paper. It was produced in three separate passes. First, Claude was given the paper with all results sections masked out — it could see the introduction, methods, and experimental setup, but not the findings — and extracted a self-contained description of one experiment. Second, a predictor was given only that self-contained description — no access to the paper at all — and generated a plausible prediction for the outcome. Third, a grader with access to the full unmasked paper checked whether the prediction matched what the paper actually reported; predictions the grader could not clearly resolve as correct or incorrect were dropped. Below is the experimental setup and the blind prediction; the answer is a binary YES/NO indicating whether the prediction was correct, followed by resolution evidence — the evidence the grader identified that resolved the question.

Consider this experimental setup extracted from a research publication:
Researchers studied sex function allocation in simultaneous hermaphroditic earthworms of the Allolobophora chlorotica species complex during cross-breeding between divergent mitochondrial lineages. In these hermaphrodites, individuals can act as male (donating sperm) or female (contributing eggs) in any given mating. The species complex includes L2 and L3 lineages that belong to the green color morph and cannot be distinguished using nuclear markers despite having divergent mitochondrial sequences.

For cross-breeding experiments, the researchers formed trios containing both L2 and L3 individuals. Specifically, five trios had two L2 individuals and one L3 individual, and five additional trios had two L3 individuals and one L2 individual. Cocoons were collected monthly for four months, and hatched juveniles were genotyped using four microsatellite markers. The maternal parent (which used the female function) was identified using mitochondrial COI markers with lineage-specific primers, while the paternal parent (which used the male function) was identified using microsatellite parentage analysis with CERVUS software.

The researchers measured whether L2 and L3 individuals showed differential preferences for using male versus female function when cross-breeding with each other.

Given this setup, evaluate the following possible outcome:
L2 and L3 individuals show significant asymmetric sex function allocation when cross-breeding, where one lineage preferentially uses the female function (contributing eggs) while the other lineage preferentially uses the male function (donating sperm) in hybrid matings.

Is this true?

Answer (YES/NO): YES